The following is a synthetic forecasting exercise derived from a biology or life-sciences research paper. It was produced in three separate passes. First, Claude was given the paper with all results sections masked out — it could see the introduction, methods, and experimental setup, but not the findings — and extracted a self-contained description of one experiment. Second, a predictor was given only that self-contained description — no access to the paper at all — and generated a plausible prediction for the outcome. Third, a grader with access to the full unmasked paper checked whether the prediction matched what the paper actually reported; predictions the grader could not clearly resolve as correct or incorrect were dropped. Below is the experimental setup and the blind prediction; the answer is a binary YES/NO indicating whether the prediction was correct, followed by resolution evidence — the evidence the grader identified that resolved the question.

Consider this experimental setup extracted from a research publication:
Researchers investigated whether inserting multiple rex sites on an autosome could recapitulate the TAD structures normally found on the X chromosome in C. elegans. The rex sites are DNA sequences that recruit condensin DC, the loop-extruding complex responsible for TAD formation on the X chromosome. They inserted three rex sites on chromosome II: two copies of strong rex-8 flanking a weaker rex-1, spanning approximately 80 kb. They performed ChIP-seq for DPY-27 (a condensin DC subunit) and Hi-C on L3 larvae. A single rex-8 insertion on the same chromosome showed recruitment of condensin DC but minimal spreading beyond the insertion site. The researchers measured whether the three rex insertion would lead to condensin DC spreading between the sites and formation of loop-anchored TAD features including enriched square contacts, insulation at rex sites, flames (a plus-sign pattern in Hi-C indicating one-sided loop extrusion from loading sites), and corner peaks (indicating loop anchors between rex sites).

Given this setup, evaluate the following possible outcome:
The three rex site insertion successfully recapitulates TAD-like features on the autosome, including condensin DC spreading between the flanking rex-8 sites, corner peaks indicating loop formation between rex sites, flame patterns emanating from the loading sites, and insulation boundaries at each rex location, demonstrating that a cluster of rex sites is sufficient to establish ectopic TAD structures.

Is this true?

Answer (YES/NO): YES